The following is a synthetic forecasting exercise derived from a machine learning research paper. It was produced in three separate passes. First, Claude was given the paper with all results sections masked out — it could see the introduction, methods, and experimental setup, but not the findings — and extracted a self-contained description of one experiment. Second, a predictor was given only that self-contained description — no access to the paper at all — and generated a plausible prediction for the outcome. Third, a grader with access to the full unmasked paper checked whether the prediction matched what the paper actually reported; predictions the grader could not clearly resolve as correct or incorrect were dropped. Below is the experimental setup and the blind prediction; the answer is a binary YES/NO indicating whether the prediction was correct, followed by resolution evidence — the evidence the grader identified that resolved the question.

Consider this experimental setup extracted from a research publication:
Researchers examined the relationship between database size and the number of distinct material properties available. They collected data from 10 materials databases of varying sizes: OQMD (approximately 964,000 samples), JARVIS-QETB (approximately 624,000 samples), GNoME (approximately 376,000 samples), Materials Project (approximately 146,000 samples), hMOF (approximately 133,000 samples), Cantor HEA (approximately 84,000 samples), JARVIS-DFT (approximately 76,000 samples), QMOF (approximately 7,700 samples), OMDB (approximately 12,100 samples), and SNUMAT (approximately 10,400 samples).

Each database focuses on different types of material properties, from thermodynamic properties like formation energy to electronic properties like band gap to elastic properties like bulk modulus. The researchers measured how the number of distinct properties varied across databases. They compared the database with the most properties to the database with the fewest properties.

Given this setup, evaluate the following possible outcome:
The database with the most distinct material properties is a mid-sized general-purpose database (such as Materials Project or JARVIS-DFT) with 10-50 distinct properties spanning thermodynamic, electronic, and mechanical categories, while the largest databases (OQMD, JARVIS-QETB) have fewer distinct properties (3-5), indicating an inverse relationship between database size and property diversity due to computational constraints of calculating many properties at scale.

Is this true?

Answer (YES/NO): NO